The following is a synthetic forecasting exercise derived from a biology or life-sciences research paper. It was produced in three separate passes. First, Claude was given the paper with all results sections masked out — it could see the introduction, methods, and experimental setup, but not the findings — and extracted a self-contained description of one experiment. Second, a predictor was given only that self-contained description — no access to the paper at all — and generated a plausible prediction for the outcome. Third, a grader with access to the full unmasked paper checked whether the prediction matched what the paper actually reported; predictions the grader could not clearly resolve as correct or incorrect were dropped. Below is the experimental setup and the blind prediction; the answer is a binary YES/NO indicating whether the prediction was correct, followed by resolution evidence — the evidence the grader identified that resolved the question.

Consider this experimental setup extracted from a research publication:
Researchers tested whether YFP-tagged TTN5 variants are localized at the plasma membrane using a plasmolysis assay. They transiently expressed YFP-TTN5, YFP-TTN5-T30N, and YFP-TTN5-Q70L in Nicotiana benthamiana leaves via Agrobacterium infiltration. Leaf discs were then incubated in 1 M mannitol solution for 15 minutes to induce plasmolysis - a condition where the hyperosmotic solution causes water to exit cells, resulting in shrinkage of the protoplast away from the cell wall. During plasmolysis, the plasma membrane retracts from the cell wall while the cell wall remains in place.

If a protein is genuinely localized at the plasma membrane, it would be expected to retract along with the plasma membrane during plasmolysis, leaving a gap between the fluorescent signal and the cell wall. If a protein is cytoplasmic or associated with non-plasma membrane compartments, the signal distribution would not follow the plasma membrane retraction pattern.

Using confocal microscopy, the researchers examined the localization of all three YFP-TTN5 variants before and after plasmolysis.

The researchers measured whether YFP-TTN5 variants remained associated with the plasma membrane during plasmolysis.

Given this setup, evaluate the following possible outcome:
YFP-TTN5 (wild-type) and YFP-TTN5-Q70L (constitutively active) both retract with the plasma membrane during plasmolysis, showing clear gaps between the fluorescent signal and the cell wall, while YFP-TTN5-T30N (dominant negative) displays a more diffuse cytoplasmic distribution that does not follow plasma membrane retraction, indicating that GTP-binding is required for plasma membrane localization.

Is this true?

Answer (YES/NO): NO